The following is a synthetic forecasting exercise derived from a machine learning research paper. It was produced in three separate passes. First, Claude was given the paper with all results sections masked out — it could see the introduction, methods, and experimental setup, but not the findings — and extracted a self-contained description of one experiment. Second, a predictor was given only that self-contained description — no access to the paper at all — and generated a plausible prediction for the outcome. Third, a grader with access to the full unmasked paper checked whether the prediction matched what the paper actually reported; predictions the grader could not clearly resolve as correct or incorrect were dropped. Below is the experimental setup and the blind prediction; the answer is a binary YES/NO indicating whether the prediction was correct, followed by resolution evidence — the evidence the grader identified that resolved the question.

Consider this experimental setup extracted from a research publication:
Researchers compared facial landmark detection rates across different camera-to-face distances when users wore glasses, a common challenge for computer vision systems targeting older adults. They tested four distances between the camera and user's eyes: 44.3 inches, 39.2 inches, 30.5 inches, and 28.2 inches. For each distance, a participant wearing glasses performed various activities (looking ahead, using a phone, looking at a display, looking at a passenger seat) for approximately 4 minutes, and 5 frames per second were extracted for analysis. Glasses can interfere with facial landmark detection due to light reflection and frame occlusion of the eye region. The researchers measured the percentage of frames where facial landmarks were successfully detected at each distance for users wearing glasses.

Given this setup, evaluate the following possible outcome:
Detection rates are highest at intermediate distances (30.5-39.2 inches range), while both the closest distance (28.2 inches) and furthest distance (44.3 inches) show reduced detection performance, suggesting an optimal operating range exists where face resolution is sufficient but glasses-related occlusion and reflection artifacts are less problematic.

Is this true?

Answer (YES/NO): YES